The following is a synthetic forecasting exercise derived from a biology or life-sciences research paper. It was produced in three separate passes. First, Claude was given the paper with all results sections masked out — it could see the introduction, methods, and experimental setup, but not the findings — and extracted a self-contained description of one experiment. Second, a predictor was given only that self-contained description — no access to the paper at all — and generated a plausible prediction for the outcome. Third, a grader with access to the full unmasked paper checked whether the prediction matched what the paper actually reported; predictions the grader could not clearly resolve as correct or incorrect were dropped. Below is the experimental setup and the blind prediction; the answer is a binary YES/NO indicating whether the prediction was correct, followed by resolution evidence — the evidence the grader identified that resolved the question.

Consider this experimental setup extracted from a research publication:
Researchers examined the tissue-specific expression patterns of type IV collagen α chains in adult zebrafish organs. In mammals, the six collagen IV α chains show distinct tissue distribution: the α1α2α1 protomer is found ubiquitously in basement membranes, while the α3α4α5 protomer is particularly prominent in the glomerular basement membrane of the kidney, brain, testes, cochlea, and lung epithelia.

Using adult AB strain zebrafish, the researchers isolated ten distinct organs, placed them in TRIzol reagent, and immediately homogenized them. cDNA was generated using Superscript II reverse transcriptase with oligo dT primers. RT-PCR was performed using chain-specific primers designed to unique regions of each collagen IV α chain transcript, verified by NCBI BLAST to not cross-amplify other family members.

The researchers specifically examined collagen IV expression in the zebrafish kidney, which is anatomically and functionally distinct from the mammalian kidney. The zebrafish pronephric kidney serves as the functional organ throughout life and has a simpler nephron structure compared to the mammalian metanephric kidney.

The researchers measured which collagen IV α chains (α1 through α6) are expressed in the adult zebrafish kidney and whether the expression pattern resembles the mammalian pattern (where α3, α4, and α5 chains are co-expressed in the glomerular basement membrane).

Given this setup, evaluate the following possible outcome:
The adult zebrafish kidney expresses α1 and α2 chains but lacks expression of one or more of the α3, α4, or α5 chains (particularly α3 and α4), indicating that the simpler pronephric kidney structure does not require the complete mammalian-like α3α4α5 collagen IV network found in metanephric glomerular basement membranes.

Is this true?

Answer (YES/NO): NO